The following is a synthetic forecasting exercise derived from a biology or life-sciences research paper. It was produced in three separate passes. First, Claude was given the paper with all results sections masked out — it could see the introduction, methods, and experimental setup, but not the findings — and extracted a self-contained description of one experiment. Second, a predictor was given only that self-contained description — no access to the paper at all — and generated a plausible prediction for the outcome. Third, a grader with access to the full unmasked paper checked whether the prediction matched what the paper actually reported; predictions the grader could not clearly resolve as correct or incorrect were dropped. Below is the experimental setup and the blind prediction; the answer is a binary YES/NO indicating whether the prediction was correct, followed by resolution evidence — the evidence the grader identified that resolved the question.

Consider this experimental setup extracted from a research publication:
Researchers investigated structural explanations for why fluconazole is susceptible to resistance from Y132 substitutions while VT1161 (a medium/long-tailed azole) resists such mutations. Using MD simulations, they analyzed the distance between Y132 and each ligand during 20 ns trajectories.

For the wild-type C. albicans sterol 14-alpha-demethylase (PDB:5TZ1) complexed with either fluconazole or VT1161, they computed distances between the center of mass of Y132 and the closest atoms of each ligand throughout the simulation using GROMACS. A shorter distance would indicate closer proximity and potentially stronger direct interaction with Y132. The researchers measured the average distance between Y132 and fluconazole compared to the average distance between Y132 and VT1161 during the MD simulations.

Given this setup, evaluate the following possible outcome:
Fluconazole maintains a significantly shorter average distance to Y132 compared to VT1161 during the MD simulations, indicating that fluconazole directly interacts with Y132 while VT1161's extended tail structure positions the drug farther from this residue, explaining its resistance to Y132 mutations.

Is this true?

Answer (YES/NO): NO